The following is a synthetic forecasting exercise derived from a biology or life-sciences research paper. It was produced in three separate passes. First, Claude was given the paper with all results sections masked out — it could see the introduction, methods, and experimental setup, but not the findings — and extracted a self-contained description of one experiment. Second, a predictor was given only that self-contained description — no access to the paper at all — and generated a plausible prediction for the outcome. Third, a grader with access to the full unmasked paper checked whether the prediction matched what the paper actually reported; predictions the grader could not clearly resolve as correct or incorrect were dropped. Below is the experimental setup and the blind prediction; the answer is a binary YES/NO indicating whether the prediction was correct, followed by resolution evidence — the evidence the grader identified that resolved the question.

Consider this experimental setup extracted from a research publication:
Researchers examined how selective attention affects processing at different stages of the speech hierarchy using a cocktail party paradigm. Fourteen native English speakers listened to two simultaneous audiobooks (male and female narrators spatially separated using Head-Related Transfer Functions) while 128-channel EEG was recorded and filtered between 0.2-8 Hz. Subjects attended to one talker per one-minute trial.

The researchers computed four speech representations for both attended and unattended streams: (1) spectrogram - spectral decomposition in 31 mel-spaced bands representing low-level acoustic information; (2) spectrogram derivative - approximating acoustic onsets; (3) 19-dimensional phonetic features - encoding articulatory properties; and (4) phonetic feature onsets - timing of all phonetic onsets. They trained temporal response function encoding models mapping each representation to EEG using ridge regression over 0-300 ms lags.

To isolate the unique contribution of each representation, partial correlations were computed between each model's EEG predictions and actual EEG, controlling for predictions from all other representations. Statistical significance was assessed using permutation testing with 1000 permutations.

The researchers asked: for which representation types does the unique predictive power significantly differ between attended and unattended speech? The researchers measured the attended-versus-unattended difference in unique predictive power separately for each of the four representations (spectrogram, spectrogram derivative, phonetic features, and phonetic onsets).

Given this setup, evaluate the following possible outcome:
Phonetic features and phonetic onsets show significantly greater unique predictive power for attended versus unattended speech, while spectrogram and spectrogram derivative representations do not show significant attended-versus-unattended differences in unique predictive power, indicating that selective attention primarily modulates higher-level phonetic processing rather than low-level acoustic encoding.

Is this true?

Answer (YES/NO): NO